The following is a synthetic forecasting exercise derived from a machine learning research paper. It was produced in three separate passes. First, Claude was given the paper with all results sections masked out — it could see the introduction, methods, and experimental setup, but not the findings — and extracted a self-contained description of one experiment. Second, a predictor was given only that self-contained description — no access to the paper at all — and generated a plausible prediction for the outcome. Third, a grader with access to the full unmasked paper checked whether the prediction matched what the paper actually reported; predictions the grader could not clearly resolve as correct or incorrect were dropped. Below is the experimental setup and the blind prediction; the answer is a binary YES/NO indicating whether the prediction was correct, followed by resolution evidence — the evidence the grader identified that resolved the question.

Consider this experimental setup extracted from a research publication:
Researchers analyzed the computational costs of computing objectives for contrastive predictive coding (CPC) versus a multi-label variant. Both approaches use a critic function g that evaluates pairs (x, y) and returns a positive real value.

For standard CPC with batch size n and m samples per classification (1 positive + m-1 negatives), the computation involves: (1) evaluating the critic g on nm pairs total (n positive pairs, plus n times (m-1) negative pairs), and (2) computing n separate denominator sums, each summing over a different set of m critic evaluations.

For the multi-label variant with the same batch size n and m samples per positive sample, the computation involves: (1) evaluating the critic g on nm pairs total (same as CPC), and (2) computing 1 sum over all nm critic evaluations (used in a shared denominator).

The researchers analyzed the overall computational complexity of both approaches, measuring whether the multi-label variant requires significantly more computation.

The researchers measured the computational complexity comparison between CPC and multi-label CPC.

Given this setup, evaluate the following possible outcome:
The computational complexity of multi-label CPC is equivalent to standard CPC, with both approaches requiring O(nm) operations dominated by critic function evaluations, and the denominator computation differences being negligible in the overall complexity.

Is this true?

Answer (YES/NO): YES